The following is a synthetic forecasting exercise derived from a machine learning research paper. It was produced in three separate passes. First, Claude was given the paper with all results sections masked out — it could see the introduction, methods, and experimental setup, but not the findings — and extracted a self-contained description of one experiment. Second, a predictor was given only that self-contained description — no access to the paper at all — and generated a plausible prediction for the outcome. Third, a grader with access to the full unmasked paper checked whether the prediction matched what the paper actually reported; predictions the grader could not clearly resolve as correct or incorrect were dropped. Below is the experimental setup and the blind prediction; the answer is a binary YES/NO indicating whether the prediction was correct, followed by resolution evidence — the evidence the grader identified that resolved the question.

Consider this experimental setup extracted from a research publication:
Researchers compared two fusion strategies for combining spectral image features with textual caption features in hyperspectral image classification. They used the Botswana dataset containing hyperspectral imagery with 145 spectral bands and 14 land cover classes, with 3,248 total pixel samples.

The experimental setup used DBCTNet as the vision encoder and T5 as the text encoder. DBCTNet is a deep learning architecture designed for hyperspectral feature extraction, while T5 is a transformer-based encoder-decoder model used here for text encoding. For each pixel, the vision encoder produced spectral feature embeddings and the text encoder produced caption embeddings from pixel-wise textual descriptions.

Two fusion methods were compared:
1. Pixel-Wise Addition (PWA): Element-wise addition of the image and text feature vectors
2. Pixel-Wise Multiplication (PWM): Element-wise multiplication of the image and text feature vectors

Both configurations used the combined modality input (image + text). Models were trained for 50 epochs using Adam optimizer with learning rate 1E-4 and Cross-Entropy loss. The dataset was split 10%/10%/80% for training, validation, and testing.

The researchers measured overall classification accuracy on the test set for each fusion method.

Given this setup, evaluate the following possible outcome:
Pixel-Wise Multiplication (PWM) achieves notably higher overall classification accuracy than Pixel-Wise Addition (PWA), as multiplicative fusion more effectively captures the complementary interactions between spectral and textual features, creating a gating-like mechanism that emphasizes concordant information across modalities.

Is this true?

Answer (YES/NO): NO